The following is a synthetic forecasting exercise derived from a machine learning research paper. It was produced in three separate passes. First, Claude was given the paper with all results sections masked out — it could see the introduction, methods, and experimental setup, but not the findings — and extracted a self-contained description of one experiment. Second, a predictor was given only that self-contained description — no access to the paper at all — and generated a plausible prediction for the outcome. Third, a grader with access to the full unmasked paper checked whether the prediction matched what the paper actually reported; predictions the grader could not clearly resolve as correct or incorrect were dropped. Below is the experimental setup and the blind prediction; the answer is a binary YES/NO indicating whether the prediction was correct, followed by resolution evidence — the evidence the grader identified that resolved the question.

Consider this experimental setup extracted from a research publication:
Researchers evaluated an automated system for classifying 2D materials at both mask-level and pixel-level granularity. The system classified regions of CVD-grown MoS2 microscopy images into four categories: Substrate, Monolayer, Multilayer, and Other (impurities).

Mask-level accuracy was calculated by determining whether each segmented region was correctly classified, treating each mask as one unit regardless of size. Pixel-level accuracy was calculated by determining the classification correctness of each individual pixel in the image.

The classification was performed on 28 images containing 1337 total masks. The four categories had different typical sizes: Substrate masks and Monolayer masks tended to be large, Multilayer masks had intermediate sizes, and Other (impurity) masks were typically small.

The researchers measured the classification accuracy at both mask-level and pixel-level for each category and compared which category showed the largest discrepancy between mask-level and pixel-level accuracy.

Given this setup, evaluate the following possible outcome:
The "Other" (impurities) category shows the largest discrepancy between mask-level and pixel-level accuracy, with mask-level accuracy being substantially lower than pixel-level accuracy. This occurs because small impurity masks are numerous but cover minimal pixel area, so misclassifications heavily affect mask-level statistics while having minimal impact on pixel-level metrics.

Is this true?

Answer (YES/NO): NO